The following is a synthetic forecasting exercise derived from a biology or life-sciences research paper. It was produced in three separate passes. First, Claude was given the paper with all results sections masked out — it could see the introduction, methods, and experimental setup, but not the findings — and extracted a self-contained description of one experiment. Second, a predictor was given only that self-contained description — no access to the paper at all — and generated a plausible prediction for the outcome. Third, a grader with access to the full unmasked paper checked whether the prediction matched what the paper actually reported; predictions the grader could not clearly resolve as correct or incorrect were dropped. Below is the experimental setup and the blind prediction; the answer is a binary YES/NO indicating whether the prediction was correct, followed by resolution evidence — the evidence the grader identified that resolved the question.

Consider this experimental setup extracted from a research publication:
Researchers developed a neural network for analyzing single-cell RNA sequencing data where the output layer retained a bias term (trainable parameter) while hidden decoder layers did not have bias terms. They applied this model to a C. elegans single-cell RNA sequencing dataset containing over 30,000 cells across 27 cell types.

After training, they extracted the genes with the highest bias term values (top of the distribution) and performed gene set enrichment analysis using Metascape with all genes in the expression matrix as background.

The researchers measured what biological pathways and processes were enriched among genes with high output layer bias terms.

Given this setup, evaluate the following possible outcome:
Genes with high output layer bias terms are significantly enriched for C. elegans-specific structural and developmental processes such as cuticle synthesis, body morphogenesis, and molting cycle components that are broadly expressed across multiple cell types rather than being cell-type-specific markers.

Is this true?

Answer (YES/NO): NO